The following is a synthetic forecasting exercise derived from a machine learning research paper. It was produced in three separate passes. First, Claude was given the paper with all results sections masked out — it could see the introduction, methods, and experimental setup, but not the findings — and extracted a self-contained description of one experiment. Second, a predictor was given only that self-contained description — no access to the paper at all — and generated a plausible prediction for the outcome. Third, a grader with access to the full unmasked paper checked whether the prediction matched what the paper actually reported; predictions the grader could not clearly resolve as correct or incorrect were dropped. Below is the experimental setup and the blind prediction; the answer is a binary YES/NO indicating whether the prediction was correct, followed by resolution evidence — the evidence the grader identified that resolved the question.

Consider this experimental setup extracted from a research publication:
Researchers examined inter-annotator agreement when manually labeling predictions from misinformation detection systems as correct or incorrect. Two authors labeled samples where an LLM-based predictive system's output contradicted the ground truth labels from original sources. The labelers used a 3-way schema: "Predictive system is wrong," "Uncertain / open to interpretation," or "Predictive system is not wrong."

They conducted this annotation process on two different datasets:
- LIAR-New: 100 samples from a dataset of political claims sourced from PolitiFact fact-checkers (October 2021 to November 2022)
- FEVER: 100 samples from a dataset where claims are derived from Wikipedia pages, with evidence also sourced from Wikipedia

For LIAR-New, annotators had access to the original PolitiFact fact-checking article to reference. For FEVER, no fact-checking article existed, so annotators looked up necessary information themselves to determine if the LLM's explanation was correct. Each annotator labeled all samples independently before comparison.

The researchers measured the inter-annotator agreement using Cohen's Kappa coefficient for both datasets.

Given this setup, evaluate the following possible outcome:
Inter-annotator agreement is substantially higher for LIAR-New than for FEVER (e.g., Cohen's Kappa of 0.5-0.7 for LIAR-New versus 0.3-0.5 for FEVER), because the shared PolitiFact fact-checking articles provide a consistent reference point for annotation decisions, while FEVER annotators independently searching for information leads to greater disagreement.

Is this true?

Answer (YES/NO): NO